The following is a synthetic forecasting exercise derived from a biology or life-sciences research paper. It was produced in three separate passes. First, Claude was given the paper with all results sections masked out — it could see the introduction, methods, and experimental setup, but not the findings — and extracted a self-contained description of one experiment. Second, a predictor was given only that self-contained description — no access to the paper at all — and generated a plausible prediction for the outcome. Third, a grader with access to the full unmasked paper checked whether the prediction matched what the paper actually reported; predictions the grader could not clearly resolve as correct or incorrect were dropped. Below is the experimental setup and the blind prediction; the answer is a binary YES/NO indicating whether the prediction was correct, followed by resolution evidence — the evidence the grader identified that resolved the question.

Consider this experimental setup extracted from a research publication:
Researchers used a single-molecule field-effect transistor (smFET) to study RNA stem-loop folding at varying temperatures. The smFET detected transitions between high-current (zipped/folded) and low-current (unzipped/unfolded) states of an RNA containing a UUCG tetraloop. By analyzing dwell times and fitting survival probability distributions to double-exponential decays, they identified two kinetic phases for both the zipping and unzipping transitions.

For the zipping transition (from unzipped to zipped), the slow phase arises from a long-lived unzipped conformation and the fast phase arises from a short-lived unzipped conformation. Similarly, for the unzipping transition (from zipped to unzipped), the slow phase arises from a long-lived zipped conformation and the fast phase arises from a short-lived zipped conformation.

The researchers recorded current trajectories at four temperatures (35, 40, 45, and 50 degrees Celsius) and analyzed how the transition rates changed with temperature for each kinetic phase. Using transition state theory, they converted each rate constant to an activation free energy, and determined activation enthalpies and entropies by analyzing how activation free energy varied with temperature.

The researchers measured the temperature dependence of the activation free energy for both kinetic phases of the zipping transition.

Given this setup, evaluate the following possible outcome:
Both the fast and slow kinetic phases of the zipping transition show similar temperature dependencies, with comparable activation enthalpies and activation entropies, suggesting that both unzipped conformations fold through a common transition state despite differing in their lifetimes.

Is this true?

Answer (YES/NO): NO